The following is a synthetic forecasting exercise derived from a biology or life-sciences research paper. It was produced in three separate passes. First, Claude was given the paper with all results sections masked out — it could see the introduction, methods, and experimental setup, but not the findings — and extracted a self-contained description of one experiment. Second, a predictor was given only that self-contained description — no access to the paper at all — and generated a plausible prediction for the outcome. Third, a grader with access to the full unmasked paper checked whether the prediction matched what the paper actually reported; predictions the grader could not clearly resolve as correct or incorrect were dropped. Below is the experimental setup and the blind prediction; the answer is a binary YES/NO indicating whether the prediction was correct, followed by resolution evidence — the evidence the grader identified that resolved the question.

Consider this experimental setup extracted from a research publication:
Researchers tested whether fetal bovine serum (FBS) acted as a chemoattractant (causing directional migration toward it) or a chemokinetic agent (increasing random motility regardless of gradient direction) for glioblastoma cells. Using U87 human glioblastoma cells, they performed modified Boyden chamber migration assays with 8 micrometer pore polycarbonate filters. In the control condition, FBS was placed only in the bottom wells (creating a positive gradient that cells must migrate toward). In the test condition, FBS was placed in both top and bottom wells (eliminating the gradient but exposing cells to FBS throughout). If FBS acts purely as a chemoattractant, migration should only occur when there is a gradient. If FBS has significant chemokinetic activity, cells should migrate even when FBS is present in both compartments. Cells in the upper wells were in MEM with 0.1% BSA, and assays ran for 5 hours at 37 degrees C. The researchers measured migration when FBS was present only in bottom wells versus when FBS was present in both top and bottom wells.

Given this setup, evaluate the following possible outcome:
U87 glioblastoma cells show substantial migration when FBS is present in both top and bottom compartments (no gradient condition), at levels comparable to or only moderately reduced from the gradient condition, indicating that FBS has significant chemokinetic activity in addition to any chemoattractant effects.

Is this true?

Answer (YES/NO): NO